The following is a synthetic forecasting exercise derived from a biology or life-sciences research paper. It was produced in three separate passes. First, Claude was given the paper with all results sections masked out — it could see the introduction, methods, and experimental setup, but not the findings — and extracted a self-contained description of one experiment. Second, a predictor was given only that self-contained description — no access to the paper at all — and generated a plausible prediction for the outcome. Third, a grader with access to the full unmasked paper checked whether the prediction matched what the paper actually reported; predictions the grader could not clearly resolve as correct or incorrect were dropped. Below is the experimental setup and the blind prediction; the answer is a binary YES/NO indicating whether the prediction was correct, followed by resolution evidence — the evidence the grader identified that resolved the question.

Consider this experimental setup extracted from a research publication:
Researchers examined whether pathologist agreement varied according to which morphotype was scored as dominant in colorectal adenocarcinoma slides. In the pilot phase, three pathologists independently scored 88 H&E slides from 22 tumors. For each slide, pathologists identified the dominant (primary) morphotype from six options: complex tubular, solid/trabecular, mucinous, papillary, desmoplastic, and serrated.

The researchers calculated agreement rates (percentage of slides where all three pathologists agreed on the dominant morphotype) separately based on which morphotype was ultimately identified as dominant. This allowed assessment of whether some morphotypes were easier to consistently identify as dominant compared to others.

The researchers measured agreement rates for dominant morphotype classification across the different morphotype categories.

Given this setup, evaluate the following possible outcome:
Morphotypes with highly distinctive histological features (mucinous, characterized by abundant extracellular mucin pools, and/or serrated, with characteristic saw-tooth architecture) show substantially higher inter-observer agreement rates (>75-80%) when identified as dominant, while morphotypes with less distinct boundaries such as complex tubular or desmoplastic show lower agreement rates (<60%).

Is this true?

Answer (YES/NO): NO